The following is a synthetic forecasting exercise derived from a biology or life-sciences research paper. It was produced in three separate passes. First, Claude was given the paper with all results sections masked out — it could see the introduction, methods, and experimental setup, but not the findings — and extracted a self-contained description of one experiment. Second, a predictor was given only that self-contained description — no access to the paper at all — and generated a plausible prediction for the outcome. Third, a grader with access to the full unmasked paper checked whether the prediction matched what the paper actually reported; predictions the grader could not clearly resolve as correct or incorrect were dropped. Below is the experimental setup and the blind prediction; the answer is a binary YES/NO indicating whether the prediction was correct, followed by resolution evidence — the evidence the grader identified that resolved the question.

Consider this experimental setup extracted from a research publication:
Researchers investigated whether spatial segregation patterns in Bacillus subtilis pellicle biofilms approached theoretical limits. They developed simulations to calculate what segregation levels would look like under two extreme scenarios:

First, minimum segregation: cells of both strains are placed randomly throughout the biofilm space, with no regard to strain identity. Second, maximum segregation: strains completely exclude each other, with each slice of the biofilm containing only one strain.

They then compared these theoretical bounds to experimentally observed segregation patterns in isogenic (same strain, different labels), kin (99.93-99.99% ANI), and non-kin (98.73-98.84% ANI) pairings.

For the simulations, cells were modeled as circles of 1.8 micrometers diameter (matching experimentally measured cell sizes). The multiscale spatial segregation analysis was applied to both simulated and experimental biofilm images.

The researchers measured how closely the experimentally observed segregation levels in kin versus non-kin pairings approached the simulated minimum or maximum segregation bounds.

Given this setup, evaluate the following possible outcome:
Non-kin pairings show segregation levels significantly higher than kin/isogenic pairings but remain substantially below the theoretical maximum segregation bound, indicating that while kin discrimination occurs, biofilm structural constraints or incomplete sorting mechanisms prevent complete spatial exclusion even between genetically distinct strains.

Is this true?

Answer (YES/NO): YES